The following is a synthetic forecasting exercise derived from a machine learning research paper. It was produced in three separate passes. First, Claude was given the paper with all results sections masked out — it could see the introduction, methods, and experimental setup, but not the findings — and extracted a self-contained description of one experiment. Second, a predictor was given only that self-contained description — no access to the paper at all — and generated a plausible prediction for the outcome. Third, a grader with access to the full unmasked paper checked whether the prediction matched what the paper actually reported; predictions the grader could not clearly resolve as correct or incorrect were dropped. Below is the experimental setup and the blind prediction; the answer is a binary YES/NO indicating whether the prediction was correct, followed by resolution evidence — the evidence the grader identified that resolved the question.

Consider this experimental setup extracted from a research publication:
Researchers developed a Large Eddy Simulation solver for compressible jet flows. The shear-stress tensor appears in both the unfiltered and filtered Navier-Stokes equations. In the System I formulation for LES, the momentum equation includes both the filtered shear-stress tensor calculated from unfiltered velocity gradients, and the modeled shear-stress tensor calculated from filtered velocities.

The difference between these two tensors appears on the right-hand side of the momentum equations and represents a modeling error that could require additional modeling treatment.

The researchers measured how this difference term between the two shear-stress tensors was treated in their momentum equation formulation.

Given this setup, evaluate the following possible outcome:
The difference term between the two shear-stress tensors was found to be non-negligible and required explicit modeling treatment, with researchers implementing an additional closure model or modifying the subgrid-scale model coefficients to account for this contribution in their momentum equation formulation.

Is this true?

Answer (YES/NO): NO